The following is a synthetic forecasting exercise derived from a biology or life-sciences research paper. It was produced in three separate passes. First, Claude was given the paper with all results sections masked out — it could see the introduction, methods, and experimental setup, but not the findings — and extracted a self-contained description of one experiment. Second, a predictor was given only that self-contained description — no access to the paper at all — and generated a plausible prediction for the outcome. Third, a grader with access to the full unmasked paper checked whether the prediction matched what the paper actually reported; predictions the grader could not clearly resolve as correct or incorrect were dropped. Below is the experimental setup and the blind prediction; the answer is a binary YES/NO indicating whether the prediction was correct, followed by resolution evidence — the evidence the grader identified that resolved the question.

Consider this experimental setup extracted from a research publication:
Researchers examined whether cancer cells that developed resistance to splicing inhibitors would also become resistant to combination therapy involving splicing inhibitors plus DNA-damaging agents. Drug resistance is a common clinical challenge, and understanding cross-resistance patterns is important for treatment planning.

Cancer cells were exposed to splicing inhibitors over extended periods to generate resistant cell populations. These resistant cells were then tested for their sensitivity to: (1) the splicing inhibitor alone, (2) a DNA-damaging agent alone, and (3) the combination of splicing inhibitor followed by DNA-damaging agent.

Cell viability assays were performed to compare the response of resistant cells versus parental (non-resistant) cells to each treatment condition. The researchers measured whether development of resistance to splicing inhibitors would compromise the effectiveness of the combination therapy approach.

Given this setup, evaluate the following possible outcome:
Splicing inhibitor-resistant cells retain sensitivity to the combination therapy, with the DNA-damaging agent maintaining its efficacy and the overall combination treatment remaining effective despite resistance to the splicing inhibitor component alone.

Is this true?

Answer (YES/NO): YES